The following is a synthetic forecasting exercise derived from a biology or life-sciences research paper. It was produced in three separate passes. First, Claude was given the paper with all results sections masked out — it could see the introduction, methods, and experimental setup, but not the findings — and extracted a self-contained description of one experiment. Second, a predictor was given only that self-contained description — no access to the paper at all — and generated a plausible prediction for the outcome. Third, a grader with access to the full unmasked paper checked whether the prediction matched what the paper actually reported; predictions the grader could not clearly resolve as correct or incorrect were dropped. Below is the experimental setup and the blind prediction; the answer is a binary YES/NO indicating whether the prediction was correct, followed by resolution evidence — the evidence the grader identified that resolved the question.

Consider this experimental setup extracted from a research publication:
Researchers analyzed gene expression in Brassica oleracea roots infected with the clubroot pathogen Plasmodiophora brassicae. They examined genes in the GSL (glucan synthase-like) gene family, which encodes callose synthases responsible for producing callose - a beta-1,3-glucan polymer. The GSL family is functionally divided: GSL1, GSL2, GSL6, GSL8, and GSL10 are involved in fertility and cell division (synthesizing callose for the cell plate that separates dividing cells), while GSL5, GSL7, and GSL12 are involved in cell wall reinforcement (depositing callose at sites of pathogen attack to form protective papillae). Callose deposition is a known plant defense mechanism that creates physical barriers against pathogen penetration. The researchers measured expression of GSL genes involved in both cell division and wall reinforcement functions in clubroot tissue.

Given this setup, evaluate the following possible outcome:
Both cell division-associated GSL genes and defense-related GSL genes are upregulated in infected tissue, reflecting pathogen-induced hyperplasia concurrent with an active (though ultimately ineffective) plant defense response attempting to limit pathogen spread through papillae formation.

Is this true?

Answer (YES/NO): NO